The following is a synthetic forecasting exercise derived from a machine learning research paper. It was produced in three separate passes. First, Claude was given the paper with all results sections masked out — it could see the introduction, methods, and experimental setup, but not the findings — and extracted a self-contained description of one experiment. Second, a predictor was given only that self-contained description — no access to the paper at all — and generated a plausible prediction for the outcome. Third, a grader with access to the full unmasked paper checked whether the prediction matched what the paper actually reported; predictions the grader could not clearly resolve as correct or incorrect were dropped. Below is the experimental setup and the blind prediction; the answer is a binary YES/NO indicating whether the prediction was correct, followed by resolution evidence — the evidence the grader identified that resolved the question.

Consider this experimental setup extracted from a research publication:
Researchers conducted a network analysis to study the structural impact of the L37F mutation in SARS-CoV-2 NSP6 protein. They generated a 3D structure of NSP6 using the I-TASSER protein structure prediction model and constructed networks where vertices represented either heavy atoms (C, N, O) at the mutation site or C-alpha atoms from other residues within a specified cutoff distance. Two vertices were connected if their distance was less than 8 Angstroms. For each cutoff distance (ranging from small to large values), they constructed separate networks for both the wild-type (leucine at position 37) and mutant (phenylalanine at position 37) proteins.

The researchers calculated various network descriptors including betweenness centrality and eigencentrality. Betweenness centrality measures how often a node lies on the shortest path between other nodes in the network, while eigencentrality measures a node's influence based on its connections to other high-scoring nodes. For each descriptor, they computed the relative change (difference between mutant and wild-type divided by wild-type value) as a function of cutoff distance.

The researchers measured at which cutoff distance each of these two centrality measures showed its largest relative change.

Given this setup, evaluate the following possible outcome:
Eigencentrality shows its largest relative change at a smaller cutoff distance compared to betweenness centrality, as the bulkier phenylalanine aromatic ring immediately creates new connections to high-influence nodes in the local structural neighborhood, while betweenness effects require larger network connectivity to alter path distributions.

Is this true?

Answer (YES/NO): NO